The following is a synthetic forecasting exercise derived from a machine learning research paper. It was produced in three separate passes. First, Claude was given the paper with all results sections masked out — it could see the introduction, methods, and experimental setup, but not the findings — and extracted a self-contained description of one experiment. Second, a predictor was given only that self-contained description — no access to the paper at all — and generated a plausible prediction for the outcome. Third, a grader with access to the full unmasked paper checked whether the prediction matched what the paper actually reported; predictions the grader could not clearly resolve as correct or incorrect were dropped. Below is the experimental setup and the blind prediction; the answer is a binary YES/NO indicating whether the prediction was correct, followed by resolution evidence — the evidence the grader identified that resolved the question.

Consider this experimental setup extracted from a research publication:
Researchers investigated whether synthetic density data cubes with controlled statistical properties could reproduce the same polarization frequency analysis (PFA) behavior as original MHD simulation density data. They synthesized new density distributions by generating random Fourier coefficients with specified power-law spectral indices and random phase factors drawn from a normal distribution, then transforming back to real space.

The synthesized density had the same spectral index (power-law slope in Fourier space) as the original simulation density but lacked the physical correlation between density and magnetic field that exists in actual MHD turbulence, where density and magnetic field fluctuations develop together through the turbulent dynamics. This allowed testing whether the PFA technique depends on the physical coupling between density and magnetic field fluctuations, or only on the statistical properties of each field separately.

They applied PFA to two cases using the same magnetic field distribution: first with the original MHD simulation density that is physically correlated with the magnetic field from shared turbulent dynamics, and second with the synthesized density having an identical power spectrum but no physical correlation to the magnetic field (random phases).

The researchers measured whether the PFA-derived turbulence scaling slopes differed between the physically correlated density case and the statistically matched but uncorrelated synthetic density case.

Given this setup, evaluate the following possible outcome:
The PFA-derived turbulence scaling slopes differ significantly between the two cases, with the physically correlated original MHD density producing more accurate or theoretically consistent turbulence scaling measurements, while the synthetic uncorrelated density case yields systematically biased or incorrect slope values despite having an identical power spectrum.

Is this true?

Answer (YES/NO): NO